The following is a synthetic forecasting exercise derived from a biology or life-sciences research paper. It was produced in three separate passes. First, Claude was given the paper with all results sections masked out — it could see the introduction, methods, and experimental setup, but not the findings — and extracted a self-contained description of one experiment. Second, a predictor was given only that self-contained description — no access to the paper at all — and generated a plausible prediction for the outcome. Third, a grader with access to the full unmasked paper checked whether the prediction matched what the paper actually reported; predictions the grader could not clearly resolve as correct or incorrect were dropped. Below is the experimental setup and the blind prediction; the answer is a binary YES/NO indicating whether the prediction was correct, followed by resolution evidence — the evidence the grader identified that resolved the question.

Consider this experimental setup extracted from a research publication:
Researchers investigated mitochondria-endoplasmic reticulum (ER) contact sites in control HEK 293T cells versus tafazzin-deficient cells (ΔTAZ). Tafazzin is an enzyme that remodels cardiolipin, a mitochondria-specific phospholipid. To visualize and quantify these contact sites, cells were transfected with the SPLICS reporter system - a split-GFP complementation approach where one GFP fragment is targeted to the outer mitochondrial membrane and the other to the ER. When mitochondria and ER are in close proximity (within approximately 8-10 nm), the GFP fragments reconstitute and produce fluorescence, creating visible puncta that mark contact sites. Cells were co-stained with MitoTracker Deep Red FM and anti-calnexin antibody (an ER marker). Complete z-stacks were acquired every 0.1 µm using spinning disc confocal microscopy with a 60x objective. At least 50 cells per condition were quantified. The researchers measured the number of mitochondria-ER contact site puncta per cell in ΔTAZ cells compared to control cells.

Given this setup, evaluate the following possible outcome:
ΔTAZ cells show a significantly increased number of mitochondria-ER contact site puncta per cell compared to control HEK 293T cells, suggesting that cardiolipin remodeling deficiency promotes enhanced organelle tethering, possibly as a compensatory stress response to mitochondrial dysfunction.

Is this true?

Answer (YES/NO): NO